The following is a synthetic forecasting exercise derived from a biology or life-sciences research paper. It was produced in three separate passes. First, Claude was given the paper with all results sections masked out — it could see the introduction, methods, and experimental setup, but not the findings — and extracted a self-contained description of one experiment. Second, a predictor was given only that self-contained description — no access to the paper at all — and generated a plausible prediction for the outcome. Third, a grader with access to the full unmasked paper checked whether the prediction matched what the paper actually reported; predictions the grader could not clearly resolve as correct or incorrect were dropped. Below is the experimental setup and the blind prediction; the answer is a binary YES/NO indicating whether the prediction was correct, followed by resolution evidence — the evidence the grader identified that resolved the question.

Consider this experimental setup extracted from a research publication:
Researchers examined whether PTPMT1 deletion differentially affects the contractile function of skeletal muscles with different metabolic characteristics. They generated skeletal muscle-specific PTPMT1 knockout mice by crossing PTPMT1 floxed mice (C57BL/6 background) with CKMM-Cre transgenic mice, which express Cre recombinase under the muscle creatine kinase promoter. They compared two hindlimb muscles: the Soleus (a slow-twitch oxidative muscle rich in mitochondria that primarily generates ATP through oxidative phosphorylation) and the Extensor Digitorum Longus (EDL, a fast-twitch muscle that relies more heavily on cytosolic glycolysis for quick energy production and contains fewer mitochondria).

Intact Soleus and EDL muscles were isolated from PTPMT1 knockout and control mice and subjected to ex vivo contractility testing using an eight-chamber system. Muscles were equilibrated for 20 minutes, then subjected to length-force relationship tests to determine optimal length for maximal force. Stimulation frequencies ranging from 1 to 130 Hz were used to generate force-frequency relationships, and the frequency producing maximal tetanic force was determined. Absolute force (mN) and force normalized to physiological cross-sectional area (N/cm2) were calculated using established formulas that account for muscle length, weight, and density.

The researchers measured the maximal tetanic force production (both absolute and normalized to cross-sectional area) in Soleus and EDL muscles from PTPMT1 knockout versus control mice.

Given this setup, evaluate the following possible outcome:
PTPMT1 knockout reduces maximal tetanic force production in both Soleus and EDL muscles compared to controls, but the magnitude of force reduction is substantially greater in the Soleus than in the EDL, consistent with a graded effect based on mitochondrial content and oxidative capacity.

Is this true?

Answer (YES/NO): YES